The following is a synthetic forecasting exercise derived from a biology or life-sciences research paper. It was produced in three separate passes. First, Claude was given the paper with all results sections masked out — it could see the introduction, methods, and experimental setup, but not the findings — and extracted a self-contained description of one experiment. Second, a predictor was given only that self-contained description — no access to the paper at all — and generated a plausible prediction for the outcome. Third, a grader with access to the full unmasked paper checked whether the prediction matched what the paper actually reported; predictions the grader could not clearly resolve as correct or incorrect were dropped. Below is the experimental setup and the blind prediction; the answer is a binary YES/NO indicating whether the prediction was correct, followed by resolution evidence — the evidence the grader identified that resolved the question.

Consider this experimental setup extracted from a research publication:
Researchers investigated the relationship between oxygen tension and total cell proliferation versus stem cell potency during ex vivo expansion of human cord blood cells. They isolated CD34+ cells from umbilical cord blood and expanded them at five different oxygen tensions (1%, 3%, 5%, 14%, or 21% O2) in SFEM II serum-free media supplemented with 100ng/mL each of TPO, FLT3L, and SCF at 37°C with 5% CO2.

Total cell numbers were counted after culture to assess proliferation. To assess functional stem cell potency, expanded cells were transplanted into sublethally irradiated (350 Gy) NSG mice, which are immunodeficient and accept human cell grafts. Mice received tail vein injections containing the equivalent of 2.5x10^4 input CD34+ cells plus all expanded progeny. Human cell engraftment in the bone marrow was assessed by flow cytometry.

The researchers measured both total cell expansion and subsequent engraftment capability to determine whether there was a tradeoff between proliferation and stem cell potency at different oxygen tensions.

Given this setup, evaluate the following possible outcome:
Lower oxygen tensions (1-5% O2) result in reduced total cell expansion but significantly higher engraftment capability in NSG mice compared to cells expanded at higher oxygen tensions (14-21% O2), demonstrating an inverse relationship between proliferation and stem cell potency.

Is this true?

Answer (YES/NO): NO